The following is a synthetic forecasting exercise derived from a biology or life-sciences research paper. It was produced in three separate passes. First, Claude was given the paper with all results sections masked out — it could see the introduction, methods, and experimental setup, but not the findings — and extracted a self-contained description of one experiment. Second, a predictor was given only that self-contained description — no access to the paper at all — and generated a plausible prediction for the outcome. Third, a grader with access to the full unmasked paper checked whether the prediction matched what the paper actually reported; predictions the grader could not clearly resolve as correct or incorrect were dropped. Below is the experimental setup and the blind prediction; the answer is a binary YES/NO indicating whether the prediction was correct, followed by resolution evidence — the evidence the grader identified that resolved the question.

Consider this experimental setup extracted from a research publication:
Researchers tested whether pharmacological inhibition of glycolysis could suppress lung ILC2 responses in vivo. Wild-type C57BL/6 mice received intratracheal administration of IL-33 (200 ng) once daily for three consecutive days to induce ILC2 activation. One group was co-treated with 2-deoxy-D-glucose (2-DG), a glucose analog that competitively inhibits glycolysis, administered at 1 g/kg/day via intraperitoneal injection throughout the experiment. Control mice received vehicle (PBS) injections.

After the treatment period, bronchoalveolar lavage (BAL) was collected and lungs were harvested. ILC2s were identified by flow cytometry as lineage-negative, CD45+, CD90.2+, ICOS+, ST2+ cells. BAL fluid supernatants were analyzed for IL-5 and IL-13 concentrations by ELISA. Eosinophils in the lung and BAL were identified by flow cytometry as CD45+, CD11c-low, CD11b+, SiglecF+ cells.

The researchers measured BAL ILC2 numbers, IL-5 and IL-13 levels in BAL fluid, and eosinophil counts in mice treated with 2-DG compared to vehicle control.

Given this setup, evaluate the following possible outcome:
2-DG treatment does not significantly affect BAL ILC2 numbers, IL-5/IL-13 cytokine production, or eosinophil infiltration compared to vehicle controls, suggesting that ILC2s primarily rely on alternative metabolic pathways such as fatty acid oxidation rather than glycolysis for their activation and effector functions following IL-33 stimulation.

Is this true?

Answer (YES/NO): NO